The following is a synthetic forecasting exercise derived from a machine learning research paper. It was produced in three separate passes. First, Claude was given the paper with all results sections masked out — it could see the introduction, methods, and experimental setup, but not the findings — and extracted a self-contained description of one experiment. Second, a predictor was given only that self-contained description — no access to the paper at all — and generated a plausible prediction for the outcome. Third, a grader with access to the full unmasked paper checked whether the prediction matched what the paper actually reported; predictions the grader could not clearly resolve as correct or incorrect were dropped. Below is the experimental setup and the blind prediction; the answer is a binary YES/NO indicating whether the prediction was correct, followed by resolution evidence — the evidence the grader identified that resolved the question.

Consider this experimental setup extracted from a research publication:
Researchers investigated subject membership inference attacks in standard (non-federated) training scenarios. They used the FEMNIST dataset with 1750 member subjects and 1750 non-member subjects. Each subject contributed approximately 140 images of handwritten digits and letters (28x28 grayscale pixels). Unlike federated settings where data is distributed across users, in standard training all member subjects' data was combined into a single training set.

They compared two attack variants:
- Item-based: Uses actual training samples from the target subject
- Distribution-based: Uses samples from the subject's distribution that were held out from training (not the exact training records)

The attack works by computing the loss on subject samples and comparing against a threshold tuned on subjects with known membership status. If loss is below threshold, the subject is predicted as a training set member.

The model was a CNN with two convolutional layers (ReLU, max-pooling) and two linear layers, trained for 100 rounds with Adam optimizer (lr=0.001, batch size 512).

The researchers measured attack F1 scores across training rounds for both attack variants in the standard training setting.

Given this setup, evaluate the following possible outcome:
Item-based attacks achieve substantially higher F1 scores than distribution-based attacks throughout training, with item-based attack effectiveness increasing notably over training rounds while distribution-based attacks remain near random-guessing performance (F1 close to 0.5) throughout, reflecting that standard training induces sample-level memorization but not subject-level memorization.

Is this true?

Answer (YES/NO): NO